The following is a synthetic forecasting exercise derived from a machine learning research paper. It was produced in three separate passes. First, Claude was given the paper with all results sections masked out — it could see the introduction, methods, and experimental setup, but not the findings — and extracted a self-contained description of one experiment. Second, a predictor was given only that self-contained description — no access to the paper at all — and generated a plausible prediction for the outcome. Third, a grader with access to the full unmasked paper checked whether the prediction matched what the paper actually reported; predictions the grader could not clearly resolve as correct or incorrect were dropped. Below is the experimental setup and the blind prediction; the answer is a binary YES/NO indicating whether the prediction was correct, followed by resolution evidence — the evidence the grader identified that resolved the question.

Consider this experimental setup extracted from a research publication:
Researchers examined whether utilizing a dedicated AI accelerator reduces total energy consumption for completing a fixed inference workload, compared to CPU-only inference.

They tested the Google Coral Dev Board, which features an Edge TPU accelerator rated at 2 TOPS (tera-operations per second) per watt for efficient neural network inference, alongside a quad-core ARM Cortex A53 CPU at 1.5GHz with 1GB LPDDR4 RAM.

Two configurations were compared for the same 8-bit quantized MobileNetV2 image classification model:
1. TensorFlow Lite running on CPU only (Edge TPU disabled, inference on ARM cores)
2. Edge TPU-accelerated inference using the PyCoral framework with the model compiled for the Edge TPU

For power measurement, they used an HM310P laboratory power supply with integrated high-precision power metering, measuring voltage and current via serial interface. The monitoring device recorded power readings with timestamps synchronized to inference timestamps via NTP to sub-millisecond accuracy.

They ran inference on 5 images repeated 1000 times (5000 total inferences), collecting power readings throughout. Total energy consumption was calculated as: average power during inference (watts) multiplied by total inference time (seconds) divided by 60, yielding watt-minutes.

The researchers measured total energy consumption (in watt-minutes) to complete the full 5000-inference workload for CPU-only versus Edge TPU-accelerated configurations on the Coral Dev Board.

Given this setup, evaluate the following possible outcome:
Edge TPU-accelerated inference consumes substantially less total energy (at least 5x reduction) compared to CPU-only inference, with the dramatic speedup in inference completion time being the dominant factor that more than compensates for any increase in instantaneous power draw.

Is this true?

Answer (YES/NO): YES